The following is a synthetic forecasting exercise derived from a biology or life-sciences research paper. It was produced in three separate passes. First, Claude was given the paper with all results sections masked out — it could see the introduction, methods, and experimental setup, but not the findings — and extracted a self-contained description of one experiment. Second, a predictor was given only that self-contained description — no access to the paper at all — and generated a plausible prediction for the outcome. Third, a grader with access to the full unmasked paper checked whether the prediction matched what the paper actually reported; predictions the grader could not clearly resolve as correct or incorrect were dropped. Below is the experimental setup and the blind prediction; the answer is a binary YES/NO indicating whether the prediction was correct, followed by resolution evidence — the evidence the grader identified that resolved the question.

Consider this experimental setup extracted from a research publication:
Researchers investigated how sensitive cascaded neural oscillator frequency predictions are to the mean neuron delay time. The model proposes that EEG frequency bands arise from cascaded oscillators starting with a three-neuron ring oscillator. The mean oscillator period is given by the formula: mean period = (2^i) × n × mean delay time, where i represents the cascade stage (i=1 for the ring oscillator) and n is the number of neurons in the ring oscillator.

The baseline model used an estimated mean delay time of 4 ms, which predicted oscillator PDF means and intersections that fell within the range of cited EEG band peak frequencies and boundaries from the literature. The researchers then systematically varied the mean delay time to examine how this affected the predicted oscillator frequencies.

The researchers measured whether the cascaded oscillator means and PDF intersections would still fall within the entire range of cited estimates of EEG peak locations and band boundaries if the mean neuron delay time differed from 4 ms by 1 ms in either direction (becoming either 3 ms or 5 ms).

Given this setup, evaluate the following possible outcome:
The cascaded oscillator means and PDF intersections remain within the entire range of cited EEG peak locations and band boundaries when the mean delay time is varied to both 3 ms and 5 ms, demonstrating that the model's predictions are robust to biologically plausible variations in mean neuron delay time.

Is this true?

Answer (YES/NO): NO